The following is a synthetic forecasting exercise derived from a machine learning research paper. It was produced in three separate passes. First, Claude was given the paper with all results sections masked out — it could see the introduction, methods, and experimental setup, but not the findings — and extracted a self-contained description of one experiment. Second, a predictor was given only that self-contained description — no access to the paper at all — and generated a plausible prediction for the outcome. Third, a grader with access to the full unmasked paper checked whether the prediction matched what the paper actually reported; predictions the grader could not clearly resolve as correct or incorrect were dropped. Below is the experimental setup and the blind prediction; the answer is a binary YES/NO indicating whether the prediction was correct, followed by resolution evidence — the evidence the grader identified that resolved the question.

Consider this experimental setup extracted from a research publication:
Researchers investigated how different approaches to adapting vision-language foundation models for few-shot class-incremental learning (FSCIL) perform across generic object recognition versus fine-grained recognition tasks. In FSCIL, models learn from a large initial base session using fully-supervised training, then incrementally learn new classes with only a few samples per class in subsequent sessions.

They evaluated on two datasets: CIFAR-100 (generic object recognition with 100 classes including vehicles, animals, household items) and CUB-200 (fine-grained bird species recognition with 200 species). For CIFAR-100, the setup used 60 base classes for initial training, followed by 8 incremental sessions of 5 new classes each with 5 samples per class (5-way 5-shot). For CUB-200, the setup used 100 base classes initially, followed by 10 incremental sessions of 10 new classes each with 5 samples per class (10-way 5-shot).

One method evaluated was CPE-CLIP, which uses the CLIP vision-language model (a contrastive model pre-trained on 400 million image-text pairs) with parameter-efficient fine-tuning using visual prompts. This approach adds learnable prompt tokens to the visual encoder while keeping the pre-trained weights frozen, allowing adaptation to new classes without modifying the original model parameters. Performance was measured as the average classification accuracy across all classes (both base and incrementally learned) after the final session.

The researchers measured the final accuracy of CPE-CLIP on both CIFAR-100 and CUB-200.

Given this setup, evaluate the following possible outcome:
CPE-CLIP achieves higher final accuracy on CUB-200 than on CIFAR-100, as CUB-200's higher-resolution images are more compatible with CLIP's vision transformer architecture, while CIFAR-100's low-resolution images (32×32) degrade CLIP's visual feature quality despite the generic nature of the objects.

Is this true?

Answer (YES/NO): NO